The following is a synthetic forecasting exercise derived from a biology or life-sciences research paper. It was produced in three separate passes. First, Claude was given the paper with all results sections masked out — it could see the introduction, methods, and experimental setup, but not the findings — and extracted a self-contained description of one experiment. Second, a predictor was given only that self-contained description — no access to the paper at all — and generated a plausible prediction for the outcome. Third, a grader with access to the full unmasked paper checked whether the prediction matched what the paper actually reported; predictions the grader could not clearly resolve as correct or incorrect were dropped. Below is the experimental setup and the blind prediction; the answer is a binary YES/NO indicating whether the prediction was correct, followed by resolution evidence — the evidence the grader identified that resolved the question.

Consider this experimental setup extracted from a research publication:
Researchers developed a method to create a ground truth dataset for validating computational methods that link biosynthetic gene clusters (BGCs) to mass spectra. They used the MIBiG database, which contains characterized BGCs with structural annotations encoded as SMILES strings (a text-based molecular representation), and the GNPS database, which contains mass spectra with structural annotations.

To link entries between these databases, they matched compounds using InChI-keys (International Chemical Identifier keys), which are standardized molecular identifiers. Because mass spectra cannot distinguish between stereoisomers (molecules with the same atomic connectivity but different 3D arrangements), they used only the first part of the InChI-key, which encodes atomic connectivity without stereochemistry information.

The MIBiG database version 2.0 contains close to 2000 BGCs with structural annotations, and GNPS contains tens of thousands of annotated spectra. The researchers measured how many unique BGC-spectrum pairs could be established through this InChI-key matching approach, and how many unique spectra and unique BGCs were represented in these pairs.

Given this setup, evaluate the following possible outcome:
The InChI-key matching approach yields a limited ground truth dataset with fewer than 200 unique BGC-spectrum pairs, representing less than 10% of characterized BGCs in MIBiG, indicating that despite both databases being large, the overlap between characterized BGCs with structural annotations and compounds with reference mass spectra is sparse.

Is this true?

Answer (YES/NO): NO